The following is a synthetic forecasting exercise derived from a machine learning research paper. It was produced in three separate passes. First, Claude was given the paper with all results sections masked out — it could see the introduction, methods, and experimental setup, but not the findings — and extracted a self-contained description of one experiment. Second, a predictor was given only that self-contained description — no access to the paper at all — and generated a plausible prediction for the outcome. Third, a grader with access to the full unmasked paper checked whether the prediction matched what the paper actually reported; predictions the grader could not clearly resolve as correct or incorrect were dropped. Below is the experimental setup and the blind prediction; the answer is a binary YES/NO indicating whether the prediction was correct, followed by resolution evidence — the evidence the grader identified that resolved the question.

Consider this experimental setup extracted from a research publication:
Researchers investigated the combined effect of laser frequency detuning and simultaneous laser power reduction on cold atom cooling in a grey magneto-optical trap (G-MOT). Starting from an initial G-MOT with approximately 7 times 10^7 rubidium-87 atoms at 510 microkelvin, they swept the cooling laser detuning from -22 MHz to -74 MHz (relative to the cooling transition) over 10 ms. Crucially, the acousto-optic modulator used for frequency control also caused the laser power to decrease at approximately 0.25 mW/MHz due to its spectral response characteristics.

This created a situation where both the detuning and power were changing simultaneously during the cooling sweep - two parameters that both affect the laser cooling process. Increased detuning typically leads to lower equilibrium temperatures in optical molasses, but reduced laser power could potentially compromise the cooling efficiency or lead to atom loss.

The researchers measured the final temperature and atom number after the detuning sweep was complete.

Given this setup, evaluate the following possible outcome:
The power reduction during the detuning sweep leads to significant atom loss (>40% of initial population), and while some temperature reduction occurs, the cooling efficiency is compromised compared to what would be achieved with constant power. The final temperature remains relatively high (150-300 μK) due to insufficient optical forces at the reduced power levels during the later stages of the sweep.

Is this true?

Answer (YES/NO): NO